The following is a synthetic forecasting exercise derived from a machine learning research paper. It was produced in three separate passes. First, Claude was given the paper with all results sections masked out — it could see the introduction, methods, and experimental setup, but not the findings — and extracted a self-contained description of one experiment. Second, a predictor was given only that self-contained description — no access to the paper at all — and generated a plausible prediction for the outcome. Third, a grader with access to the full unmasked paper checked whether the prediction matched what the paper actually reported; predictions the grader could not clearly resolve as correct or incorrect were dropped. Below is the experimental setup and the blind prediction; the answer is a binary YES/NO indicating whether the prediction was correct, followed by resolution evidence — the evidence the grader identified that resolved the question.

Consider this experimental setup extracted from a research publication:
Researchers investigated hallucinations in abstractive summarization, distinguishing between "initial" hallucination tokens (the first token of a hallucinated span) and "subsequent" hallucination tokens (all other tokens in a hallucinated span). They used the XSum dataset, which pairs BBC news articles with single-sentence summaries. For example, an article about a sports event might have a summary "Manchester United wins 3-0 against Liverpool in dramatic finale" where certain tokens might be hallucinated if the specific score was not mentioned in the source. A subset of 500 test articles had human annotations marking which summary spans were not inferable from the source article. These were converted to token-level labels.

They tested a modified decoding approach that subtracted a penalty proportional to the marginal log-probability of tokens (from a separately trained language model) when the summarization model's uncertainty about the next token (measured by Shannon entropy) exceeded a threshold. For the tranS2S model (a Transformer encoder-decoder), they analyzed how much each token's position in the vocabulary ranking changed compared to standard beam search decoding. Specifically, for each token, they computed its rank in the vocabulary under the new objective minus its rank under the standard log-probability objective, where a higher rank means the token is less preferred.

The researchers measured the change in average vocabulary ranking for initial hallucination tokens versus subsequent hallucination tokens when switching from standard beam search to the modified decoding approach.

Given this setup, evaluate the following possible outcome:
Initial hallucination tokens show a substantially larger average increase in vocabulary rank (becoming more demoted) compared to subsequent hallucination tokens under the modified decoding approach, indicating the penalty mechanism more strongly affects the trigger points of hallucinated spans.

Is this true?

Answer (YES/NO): NO